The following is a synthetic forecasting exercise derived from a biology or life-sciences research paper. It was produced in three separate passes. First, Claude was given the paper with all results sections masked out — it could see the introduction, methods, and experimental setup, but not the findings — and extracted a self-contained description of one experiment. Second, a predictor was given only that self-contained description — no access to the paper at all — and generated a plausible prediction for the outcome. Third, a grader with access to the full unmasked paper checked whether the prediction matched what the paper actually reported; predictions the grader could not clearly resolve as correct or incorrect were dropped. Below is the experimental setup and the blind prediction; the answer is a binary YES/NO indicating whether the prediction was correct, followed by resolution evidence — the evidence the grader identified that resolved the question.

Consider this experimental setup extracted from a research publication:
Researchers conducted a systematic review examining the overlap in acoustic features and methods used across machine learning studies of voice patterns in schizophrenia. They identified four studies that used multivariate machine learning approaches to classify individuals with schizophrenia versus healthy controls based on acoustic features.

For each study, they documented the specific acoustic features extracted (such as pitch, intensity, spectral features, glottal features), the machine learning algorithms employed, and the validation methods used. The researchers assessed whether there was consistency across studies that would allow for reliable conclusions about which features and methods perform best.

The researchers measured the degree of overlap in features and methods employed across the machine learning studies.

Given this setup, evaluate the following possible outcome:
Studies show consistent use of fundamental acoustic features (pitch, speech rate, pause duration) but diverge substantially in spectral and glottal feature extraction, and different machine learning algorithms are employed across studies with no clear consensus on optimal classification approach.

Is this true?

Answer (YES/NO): NO